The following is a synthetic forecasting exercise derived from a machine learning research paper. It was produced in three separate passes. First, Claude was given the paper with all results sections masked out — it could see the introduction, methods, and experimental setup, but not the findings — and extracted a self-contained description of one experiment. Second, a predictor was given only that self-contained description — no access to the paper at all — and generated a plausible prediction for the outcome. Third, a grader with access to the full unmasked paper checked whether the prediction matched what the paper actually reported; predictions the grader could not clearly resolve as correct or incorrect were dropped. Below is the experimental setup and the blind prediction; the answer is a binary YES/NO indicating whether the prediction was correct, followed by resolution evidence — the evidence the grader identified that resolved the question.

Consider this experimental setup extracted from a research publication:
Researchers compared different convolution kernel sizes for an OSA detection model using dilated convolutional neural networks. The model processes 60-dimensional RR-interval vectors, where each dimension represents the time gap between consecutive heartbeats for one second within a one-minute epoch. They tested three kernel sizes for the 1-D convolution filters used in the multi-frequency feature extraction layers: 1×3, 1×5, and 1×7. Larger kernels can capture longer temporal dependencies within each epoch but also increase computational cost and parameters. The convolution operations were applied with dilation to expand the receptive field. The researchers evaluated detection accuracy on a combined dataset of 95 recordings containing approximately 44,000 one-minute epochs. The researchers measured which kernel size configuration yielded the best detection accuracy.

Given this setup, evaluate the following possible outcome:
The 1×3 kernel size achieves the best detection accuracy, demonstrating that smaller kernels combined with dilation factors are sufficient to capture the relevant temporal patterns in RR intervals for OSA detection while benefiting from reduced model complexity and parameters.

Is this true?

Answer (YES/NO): YES